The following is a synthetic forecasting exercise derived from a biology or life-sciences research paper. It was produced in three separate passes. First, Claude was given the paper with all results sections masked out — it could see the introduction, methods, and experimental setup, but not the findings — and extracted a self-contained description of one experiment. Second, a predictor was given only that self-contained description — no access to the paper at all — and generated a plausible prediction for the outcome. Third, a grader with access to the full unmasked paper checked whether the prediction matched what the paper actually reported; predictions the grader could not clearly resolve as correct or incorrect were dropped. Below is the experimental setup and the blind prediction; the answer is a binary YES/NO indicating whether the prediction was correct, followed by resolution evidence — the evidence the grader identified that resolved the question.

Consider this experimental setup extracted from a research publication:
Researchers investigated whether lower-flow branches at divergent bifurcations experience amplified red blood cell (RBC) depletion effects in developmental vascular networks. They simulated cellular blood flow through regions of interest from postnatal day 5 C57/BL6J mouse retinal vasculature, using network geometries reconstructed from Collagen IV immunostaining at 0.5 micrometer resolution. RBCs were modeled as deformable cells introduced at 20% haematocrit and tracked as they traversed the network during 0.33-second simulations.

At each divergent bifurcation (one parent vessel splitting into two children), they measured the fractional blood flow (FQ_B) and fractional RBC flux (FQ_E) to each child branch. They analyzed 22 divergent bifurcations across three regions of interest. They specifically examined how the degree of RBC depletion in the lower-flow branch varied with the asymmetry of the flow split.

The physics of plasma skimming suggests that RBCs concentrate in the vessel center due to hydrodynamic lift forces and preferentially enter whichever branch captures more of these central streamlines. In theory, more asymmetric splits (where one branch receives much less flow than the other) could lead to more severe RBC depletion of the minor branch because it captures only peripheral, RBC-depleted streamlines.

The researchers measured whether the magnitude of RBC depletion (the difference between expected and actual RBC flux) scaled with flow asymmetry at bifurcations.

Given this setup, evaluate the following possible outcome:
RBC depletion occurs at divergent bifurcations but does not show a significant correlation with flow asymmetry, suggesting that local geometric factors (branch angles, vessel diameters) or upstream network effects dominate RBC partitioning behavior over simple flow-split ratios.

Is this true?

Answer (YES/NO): NO